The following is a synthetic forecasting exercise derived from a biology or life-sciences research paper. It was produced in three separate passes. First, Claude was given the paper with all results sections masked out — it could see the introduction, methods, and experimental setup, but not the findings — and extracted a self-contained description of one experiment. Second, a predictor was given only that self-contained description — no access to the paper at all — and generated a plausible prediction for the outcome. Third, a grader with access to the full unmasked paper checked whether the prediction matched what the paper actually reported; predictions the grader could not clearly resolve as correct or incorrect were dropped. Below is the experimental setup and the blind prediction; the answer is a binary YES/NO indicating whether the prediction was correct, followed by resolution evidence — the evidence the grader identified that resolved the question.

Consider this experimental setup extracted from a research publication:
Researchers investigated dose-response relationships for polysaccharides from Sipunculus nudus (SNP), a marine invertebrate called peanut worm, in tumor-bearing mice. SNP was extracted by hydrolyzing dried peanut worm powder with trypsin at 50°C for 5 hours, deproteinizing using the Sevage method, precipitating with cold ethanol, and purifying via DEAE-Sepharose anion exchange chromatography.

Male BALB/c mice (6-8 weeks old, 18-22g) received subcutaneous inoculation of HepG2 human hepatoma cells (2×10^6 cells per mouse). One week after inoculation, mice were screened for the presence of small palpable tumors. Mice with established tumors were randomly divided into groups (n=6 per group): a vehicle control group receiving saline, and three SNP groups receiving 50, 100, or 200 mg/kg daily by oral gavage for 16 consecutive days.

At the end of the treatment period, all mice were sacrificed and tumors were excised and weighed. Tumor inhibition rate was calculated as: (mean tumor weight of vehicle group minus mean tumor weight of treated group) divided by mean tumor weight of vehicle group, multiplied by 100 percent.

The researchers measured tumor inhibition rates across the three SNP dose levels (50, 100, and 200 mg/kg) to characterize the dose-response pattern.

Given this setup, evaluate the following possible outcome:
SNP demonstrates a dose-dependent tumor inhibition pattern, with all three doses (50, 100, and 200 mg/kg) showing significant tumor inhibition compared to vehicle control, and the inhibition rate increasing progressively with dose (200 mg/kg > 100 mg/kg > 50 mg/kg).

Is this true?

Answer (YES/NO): NO